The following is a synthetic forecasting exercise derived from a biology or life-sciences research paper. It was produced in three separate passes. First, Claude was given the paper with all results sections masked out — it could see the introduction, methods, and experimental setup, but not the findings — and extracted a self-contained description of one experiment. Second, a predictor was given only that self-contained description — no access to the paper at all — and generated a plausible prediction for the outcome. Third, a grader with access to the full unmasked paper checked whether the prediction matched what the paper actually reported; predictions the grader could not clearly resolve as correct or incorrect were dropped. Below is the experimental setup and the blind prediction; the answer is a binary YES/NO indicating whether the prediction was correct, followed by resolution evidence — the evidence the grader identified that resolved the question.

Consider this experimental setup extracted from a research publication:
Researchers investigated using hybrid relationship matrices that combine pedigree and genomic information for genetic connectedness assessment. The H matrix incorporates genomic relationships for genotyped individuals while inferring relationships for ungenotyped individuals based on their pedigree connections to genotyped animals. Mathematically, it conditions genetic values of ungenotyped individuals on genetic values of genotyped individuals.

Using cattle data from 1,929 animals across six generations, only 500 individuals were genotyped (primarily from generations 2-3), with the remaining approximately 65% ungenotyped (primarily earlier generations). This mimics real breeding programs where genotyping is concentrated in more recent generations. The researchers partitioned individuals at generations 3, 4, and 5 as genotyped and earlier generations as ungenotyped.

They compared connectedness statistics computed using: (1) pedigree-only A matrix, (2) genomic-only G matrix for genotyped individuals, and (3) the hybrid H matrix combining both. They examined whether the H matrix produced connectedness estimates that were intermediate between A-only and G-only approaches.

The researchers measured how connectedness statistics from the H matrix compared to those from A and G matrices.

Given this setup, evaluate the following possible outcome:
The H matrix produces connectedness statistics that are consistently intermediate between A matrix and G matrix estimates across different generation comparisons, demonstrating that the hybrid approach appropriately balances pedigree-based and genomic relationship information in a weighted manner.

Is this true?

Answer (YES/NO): NO